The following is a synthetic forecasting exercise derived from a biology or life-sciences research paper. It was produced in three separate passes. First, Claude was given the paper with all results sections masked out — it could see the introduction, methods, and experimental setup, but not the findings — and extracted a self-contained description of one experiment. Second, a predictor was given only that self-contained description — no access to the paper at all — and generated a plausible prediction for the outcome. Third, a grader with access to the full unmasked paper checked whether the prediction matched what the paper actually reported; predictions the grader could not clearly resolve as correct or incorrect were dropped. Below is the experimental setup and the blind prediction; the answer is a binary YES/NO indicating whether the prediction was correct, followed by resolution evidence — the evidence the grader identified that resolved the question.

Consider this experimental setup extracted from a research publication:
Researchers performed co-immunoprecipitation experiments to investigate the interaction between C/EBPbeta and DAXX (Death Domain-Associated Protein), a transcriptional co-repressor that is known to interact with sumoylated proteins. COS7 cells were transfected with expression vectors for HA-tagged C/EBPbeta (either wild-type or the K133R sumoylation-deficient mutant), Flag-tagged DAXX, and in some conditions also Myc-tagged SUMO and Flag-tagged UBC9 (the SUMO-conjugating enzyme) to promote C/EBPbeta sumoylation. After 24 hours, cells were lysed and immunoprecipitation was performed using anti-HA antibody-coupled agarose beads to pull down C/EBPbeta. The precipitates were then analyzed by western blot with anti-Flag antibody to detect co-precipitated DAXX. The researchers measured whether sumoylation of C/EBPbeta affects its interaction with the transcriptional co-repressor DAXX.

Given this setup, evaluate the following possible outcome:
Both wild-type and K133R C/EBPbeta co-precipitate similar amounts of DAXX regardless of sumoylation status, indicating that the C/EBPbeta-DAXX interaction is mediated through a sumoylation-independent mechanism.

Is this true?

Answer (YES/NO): NO